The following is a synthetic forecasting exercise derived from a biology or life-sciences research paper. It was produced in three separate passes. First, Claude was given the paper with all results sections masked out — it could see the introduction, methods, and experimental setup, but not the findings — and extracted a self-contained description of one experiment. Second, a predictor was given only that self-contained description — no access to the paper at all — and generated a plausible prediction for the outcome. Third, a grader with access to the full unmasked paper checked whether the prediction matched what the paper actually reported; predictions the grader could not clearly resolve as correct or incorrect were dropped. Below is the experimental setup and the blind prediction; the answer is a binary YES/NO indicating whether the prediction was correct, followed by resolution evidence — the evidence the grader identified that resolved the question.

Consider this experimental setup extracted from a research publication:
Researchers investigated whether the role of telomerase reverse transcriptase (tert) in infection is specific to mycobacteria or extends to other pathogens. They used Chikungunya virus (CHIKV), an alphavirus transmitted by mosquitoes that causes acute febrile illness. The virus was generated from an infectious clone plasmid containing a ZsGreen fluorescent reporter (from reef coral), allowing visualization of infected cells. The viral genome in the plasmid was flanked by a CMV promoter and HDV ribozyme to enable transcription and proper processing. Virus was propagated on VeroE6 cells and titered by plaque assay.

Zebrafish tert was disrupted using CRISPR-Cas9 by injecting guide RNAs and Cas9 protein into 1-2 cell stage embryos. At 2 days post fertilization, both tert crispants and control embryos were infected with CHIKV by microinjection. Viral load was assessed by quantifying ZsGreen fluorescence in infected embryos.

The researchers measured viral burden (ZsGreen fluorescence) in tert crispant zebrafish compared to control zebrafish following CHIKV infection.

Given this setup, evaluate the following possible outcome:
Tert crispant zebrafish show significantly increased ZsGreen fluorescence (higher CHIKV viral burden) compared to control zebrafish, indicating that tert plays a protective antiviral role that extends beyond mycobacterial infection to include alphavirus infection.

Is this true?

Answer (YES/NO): NO